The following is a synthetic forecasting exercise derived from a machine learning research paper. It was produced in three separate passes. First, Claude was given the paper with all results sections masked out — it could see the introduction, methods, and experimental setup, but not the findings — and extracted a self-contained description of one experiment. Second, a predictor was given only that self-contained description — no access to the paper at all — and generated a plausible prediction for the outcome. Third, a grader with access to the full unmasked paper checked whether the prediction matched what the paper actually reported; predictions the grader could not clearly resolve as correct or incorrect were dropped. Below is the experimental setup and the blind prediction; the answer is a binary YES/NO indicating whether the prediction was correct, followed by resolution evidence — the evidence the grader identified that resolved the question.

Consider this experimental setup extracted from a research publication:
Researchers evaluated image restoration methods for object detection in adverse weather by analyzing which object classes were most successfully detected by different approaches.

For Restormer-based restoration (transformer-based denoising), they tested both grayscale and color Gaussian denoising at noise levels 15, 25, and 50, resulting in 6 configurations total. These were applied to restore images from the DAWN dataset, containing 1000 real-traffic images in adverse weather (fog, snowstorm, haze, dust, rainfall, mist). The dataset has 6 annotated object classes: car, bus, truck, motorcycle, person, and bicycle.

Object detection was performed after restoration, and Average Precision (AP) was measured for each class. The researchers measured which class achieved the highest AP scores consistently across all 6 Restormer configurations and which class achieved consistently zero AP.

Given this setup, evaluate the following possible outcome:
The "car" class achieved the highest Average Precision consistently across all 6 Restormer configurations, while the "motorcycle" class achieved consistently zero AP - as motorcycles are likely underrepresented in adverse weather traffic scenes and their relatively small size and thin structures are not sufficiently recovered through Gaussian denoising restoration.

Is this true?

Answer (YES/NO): NO